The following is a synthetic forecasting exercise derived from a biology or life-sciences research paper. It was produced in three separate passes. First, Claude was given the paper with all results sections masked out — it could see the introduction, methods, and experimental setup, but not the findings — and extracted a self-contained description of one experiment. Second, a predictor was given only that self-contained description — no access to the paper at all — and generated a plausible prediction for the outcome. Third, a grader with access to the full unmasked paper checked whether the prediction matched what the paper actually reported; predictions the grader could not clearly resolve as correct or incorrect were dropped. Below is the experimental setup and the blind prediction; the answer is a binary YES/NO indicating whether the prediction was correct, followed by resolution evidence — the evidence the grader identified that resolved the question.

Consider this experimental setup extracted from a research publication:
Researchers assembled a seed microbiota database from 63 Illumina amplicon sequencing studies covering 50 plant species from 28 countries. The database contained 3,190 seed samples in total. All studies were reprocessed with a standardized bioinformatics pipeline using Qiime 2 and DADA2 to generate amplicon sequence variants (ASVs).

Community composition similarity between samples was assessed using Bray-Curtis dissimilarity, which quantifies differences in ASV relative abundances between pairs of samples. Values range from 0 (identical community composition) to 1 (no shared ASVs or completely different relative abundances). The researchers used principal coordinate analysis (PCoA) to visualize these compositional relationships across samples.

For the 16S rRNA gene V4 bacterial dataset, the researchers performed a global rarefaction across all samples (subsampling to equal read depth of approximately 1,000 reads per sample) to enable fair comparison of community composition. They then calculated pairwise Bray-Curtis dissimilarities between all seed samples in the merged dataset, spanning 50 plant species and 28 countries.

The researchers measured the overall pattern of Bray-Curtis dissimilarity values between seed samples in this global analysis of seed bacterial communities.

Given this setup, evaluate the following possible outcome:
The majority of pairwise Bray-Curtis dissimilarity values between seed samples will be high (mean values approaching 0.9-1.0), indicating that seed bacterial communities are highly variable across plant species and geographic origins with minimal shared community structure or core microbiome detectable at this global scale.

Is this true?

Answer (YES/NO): NO